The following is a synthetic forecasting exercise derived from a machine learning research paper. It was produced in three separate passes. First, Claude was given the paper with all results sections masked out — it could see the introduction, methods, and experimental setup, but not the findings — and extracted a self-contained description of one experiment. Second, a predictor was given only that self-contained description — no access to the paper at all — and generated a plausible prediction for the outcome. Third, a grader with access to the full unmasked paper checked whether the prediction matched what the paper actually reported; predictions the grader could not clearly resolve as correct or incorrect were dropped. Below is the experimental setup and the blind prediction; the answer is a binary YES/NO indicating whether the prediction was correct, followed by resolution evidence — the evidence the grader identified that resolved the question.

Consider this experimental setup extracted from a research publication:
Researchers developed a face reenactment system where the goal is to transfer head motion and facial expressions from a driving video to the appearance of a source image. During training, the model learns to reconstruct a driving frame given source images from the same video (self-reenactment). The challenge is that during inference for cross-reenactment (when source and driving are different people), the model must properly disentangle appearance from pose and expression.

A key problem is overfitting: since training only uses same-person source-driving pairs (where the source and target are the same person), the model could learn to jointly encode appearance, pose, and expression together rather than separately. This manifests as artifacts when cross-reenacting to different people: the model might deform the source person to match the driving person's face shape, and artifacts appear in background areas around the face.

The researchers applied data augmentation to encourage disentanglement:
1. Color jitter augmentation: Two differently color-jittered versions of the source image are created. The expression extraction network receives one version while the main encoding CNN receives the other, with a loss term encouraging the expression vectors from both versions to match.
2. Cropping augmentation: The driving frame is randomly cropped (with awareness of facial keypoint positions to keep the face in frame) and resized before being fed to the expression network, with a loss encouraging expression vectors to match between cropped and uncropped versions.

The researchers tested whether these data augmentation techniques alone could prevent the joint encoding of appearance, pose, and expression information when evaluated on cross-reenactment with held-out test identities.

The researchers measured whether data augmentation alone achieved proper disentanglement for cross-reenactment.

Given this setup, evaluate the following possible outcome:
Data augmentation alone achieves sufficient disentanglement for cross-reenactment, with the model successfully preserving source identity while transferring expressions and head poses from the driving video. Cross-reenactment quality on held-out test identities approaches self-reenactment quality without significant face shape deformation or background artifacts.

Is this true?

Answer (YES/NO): NO